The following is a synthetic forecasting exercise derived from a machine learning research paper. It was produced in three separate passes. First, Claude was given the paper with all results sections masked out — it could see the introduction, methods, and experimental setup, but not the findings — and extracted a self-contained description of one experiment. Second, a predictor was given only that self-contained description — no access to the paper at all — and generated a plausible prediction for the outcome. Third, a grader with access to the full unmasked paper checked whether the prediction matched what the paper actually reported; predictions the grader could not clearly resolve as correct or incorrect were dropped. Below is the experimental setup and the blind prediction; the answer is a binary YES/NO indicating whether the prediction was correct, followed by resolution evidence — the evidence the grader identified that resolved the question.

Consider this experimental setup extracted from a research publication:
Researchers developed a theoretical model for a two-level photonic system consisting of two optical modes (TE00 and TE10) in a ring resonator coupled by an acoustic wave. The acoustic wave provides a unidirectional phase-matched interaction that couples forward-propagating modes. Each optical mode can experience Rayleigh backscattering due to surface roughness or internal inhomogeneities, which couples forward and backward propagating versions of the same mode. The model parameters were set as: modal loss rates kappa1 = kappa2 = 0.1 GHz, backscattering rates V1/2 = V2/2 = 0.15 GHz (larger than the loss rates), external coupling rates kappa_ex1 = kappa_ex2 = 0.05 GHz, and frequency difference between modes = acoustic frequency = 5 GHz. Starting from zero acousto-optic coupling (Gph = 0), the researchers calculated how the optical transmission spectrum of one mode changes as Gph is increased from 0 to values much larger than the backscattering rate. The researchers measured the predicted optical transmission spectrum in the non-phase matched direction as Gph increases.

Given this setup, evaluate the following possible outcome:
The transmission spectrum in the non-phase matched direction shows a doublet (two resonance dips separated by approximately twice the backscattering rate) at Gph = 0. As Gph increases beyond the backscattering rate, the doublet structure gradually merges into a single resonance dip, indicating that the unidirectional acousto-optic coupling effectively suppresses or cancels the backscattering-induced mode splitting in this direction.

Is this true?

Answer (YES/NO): YES